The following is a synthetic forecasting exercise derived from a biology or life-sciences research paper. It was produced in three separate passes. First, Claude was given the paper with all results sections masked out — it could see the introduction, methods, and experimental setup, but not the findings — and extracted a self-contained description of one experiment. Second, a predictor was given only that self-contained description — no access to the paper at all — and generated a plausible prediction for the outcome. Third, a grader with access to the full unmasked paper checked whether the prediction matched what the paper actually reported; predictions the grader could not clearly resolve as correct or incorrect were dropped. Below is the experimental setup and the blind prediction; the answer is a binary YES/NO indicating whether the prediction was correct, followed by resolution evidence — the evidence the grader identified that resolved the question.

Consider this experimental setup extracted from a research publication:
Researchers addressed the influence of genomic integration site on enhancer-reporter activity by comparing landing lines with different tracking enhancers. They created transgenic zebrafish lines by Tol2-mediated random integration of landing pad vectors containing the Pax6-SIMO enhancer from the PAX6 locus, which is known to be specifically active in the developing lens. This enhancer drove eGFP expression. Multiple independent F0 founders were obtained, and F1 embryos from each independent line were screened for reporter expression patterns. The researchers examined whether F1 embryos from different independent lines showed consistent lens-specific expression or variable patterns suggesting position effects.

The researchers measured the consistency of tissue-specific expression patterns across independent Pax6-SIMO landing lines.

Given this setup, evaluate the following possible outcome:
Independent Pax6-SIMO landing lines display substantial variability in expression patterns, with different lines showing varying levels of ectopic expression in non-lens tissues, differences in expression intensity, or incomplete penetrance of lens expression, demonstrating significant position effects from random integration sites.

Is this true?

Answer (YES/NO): YES